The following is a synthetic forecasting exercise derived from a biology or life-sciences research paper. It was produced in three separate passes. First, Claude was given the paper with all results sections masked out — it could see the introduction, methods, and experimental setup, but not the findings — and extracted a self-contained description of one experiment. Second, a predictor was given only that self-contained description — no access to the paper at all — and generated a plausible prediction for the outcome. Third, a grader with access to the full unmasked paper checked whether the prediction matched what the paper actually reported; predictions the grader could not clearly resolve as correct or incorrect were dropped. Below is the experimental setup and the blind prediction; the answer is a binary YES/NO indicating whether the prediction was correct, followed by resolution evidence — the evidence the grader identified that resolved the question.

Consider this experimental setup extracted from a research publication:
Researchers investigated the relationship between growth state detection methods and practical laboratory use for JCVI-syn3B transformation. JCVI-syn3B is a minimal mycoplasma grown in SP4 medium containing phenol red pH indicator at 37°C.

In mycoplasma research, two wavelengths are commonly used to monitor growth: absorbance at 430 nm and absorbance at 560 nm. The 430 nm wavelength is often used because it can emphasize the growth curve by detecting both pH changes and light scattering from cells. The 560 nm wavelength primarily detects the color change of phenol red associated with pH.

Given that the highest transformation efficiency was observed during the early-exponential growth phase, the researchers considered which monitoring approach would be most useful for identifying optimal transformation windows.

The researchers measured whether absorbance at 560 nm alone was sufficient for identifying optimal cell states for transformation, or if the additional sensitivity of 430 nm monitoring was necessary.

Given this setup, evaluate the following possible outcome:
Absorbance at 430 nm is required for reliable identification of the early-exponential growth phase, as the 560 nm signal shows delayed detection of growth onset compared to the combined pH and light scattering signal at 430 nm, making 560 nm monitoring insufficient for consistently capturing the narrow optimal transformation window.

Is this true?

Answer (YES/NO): NO